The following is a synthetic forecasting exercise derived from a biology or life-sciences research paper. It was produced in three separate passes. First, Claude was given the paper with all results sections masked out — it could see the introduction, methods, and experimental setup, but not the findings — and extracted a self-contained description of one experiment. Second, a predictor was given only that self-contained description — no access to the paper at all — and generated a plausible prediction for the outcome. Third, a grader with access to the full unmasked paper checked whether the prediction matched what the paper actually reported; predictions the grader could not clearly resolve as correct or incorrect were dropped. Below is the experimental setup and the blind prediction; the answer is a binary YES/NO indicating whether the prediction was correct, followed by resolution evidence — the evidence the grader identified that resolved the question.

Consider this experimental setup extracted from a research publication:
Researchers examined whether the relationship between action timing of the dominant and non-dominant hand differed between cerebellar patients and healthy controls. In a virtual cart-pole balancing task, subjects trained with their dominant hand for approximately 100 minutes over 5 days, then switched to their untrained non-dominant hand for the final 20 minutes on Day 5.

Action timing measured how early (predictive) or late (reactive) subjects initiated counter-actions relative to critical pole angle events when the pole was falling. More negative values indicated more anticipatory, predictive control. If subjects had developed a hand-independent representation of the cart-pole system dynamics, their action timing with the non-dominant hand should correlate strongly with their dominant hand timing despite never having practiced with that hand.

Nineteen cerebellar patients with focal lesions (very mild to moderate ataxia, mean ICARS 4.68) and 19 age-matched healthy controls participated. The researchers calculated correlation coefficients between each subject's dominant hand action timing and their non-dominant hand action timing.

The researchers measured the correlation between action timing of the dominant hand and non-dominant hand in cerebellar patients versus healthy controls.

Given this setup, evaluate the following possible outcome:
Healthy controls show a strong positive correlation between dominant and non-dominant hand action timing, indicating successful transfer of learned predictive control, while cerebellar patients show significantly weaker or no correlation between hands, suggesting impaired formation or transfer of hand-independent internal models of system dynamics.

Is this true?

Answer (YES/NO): NO